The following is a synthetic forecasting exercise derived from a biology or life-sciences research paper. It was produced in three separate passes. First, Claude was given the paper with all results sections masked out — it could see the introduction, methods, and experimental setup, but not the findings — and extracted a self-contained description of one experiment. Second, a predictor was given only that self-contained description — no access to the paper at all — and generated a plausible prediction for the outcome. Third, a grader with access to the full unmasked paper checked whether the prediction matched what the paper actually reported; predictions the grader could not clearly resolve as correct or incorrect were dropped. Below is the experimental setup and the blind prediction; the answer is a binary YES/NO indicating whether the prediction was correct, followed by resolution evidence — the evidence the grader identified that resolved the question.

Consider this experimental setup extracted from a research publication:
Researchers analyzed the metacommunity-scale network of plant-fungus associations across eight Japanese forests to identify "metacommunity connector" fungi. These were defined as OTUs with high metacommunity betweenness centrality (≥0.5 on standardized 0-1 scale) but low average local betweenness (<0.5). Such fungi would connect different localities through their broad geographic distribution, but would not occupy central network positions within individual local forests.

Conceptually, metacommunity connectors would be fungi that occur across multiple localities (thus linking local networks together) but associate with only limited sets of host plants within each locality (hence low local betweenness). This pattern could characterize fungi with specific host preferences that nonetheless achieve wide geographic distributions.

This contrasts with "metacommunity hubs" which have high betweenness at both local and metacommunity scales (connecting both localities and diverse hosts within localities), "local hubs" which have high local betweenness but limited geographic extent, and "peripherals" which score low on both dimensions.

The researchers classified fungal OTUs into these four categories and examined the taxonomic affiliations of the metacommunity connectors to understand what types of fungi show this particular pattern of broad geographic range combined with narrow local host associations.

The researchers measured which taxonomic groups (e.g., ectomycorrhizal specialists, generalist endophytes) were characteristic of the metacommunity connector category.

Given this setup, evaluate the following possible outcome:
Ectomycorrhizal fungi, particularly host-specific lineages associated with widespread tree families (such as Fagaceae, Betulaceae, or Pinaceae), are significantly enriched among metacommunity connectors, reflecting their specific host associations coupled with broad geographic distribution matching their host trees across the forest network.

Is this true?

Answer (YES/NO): NO